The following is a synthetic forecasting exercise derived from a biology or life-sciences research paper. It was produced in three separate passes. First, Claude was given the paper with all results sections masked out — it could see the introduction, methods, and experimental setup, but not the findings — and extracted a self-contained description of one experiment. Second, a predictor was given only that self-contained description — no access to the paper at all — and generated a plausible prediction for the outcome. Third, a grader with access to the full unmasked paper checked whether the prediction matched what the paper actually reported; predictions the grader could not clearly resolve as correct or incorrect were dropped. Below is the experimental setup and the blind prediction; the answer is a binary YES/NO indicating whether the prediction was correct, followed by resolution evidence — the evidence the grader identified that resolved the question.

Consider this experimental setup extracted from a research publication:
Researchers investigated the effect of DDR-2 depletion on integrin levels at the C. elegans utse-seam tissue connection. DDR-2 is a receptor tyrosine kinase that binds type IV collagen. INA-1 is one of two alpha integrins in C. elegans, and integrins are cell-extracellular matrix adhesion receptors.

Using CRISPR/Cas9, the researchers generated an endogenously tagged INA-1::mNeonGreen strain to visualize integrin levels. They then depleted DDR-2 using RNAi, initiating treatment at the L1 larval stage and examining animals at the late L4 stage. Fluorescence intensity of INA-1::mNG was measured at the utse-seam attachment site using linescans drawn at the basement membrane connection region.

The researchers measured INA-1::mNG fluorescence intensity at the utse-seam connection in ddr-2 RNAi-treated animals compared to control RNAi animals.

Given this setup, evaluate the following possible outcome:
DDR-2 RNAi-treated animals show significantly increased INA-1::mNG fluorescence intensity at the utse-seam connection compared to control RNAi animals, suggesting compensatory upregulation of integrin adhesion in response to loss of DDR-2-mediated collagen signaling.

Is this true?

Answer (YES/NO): NO